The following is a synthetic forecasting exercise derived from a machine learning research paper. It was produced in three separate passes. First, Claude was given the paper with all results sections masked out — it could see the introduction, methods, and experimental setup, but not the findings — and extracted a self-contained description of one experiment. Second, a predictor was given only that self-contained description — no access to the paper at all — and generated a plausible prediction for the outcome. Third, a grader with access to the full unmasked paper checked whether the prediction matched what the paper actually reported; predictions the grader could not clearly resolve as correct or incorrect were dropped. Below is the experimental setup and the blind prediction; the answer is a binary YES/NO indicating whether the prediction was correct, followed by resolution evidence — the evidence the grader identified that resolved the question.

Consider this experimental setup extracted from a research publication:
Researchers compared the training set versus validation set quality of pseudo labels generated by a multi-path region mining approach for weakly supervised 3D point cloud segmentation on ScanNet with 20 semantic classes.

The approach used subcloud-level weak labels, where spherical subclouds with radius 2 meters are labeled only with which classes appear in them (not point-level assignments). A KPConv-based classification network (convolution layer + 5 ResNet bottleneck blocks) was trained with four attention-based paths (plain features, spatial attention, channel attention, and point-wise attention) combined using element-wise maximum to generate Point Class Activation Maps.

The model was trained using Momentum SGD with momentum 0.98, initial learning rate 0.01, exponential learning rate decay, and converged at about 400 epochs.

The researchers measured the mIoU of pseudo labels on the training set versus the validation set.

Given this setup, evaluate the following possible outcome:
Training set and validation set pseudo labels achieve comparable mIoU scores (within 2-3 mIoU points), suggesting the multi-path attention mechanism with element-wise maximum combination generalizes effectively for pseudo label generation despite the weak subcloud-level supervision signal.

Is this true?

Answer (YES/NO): NO